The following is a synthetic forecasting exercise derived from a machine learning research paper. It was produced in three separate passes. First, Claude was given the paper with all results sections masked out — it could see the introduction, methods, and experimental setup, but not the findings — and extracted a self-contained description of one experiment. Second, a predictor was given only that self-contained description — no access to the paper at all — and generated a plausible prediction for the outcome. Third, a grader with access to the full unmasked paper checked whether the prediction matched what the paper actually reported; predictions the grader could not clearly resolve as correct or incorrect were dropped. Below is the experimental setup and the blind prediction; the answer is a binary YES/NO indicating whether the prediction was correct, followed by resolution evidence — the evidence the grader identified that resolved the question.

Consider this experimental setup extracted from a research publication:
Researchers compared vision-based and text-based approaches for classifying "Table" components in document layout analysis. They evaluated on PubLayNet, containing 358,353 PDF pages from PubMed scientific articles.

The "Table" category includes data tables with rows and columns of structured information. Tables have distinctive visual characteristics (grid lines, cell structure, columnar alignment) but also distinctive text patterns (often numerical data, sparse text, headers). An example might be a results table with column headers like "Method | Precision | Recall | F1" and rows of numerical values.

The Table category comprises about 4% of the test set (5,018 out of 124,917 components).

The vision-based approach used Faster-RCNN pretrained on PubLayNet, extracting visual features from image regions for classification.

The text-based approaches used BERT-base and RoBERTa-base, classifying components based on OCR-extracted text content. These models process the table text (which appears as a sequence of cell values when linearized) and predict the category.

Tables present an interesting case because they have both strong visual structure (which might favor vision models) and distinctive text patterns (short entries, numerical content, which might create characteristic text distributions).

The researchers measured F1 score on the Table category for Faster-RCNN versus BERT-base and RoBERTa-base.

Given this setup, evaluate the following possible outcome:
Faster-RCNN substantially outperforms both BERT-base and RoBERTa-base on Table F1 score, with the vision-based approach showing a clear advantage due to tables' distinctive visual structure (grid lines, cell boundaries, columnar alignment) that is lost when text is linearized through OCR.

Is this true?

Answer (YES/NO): YES